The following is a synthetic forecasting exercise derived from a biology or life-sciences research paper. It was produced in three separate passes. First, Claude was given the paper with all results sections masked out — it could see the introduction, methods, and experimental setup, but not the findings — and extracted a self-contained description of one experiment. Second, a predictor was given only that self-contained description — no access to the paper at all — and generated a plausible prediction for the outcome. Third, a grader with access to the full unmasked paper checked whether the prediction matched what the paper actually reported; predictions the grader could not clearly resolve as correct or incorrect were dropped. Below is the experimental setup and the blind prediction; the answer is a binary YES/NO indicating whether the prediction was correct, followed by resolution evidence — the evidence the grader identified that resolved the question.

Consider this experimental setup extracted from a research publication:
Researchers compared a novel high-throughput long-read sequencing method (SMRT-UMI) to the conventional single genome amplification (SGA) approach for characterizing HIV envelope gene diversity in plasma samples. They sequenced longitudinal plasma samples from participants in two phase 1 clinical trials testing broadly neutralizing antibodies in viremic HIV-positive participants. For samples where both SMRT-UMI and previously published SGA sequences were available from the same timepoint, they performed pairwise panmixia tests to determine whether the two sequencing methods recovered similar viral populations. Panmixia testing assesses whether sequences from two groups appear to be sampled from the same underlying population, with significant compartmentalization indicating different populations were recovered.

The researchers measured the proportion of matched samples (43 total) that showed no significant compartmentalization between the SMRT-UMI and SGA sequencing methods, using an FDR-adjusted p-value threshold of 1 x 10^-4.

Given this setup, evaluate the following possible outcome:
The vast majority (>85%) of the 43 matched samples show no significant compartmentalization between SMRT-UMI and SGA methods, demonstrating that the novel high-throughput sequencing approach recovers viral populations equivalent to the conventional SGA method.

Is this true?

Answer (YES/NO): NO